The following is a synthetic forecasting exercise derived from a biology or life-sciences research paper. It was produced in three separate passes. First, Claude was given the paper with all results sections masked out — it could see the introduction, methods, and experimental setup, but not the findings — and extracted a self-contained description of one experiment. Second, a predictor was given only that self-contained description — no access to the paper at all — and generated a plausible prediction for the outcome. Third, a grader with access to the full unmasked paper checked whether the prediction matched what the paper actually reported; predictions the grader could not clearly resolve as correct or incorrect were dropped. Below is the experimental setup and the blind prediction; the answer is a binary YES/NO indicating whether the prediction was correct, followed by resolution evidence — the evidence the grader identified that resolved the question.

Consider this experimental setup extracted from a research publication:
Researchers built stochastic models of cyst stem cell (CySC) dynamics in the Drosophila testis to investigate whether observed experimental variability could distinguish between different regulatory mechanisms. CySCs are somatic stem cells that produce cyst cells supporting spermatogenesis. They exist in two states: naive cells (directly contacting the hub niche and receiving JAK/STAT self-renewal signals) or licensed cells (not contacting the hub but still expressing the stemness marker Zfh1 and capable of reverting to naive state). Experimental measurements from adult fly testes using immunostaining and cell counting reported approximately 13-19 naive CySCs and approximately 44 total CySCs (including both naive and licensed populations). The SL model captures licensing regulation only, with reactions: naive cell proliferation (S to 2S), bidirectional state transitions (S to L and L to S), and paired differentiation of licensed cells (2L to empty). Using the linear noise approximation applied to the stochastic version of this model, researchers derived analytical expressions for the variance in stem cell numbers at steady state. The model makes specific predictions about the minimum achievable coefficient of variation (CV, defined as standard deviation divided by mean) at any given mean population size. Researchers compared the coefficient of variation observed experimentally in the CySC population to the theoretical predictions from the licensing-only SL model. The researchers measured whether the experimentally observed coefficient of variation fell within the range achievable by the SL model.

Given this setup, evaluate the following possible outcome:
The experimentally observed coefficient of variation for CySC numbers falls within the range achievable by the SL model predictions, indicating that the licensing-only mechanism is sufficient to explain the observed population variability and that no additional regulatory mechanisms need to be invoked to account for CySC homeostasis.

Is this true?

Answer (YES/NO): NO